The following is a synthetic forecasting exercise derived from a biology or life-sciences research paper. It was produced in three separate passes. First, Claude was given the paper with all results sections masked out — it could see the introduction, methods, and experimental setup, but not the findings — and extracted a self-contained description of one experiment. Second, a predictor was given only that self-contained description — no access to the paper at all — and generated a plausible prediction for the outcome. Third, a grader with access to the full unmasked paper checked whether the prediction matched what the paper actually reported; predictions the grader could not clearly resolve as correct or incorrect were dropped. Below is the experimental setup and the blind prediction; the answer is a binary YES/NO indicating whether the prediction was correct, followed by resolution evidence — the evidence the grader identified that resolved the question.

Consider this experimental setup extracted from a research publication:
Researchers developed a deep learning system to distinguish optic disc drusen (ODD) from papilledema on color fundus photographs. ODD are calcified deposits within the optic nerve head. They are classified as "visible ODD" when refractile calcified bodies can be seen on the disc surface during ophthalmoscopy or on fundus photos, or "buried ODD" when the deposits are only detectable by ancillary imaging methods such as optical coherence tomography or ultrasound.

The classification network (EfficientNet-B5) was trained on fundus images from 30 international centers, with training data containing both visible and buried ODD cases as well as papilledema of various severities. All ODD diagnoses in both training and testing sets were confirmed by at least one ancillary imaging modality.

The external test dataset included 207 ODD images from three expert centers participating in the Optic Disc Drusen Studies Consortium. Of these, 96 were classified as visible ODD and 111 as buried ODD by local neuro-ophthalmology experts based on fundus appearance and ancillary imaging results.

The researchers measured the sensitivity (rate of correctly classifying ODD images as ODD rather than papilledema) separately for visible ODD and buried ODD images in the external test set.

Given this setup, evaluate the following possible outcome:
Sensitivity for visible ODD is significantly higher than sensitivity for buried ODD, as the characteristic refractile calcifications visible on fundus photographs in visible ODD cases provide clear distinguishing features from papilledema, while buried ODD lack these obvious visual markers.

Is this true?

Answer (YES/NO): YES